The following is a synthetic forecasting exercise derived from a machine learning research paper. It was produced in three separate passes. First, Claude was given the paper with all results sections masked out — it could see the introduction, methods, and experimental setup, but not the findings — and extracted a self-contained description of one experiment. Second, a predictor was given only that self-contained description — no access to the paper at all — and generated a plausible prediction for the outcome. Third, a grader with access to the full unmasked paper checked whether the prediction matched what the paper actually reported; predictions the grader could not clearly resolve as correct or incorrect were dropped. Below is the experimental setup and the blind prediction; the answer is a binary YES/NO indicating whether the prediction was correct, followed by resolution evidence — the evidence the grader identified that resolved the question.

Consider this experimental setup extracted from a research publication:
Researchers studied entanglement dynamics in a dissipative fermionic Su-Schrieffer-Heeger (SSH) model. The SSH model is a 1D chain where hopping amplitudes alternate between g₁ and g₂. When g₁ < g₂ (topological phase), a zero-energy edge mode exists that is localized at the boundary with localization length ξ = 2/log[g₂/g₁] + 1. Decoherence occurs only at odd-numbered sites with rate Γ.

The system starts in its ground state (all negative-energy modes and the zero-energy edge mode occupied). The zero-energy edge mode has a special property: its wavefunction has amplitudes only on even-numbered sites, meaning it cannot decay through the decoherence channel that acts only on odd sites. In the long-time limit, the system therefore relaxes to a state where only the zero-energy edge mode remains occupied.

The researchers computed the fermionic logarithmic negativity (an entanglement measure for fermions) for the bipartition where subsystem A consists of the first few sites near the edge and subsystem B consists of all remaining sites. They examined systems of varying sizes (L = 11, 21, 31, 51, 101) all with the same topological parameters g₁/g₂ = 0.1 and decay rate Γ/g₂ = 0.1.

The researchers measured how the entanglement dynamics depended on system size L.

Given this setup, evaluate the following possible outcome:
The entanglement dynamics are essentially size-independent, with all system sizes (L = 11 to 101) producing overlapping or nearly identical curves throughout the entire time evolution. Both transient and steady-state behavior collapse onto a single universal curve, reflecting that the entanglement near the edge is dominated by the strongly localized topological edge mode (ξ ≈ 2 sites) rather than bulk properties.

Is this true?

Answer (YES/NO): YES